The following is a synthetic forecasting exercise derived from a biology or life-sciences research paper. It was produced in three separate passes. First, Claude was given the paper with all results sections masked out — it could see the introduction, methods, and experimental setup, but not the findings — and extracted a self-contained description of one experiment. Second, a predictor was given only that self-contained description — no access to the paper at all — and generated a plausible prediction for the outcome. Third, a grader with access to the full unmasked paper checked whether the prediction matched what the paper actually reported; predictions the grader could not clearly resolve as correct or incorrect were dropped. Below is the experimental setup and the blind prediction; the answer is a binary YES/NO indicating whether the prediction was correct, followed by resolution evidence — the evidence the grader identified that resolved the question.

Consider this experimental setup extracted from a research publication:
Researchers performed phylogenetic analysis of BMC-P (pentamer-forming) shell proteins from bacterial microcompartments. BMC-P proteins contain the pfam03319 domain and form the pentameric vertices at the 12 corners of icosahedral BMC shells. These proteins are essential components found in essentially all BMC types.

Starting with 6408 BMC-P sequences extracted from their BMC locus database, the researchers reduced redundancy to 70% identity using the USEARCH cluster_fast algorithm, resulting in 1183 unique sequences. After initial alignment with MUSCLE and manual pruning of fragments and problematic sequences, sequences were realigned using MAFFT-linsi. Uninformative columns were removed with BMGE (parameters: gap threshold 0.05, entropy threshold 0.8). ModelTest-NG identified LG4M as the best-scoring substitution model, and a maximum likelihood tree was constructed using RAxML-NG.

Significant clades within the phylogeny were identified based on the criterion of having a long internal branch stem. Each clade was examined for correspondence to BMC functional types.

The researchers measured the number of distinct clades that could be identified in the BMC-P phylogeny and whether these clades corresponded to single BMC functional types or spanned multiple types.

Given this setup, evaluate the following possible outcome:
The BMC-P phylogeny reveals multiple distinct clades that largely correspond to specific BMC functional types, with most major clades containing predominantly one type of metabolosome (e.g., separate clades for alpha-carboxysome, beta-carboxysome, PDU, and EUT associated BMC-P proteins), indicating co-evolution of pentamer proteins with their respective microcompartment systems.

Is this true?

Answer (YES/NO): NO